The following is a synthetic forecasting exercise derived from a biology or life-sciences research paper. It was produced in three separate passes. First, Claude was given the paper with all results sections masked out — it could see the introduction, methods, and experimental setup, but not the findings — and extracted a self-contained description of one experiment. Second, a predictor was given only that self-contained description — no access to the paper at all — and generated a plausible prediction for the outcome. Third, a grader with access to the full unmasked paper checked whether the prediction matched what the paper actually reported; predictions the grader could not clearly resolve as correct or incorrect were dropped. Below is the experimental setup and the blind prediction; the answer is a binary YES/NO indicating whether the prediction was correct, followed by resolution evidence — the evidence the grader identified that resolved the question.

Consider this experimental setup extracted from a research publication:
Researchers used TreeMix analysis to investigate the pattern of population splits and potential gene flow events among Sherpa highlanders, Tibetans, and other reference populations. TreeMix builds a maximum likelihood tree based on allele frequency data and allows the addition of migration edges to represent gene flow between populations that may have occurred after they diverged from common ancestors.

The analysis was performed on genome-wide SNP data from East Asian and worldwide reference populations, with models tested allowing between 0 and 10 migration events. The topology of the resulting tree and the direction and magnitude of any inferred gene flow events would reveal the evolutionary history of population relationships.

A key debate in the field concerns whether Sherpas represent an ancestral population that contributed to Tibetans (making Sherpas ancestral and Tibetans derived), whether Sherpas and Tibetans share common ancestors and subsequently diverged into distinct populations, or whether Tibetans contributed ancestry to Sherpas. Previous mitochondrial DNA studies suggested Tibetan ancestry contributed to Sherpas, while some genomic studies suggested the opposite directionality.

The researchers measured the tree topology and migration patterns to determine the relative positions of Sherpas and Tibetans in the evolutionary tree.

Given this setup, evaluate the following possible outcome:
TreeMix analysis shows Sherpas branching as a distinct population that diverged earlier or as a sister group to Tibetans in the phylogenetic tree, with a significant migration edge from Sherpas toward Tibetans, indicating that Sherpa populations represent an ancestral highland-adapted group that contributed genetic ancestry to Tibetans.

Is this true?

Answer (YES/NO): NO